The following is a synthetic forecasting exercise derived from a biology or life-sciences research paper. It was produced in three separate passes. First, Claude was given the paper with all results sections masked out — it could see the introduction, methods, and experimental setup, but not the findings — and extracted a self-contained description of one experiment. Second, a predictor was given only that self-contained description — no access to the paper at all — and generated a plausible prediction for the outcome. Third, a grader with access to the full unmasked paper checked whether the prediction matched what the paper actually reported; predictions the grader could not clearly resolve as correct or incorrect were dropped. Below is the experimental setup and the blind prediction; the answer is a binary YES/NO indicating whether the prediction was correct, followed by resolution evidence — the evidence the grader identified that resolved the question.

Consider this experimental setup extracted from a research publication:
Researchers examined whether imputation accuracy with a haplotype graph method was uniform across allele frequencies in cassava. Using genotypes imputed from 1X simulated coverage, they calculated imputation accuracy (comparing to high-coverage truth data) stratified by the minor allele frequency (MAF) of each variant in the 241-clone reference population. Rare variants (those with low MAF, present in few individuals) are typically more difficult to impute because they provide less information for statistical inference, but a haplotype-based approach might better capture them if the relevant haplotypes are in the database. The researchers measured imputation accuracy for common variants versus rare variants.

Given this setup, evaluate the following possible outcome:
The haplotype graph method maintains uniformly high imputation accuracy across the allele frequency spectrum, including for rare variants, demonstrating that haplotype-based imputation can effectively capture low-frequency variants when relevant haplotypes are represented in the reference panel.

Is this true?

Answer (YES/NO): YES